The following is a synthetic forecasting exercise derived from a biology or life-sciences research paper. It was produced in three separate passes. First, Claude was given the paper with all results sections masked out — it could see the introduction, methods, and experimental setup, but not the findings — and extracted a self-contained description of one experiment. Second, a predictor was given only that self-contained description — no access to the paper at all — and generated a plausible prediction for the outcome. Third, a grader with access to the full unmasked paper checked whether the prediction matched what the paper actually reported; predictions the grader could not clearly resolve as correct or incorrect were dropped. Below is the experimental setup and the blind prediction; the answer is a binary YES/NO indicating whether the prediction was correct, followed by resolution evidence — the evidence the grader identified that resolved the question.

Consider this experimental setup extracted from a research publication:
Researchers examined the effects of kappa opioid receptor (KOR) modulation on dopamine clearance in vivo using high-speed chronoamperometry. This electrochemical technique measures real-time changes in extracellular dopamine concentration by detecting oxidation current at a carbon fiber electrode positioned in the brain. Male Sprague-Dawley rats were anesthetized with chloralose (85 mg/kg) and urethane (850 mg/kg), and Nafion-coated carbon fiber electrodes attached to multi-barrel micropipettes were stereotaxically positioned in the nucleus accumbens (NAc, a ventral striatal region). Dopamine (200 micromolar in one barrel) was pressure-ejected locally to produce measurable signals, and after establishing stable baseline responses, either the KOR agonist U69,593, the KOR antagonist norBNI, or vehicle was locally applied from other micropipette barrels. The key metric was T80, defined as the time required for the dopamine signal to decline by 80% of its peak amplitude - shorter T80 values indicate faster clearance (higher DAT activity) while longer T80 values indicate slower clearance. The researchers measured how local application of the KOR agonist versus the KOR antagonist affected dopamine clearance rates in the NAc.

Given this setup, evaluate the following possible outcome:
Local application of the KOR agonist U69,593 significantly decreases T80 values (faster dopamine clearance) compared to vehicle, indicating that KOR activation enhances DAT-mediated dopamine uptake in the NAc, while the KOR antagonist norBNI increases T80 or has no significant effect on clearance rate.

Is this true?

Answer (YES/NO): YES